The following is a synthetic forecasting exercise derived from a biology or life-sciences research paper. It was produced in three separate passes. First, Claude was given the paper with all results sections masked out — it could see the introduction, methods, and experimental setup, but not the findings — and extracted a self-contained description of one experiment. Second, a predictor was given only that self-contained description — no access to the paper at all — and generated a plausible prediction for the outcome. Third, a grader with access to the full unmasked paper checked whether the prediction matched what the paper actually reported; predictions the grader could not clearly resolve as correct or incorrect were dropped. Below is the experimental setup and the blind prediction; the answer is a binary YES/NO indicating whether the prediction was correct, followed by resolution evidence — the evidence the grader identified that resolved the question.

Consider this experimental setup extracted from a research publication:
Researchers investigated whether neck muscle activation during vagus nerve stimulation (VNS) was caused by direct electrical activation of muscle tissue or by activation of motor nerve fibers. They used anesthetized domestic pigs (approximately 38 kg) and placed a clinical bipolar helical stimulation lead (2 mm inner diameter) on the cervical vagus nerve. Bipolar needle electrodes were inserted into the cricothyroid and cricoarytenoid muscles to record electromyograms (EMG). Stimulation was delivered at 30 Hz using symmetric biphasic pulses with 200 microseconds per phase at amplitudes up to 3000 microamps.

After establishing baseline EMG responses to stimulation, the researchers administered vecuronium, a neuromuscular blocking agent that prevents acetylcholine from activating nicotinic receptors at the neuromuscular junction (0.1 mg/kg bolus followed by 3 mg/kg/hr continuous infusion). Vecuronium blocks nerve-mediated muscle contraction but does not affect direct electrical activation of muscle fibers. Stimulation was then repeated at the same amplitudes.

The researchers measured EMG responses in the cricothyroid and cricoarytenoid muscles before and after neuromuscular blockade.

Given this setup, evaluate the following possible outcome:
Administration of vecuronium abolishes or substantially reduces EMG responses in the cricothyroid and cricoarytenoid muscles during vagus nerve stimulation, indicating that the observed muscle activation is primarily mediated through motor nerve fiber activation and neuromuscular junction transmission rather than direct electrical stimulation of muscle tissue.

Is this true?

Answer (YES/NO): YES